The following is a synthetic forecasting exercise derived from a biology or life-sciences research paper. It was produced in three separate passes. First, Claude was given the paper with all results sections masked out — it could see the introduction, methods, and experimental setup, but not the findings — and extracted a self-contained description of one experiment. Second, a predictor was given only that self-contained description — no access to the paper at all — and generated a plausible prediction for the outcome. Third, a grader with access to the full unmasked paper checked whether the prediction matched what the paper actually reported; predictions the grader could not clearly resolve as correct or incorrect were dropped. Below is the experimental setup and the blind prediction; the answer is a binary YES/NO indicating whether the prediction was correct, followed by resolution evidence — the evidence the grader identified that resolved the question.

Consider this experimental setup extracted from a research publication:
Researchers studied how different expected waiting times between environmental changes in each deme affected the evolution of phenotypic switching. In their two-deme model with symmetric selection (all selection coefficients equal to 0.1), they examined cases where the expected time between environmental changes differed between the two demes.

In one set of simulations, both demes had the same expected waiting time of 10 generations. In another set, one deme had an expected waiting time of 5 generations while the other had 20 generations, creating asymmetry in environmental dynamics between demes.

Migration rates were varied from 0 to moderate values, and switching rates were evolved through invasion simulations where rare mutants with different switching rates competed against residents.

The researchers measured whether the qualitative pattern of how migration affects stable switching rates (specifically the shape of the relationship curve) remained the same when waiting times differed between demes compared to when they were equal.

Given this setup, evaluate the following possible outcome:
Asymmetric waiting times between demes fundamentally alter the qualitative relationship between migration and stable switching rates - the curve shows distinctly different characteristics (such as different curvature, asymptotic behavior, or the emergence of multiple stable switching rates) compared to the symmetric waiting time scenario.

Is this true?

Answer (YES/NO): NO